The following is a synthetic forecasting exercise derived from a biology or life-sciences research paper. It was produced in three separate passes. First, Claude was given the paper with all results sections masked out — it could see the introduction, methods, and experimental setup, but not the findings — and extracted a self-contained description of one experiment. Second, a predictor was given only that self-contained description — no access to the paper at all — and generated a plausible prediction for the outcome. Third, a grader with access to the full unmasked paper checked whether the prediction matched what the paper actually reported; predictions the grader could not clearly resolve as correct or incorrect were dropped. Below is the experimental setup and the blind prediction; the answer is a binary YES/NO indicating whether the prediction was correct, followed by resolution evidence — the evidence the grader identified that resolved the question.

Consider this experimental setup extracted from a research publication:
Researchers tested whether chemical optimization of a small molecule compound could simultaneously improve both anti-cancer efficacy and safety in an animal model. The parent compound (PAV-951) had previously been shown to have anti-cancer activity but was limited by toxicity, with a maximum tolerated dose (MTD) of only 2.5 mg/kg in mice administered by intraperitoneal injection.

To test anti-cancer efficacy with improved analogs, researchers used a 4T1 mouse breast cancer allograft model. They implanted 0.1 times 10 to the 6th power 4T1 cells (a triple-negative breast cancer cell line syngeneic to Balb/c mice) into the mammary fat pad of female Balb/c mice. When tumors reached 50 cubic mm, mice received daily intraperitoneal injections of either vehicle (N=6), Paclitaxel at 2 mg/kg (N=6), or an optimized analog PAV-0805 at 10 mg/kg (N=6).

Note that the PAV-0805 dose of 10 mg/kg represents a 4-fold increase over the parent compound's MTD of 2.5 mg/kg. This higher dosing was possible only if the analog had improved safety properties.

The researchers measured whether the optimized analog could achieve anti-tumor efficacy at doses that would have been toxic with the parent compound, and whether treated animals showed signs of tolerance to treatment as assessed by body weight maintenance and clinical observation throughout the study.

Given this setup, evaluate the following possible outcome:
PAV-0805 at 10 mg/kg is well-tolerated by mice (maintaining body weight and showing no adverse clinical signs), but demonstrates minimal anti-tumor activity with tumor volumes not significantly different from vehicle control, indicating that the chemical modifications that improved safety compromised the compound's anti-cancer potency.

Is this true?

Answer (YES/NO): NO